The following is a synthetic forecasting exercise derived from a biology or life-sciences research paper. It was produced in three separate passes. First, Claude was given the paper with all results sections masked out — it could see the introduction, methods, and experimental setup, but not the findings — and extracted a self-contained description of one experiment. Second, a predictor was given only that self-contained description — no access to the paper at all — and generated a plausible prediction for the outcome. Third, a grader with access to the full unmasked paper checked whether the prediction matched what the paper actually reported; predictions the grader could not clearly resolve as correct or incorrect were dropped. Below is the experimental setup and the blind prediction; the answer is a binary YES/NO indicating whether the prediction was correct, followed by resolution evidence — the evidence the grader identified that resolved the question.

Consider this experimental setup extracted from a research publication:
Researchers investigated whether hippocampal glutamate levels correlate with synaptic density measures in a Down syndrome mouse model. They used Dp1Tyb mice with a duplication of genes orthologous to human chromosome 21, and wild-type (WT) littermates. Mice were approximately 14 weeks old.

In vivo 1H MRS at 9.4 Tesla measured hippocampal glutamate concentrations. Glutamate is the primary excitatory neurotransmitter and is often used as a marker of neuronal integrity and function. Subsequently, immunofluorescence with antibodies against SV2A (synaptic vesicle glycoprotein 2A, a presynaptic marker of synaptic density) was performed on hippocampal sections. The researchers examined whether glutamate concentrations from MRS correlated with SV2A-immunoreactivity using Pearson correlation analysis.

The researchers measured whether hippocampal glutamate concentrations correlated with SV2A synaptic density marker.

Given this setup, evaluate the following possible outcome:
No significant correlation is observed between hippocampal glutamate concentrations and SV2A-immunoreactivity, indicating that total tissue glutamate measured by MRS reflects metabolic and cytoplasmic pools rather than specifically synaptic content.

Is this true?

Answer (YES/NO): YES